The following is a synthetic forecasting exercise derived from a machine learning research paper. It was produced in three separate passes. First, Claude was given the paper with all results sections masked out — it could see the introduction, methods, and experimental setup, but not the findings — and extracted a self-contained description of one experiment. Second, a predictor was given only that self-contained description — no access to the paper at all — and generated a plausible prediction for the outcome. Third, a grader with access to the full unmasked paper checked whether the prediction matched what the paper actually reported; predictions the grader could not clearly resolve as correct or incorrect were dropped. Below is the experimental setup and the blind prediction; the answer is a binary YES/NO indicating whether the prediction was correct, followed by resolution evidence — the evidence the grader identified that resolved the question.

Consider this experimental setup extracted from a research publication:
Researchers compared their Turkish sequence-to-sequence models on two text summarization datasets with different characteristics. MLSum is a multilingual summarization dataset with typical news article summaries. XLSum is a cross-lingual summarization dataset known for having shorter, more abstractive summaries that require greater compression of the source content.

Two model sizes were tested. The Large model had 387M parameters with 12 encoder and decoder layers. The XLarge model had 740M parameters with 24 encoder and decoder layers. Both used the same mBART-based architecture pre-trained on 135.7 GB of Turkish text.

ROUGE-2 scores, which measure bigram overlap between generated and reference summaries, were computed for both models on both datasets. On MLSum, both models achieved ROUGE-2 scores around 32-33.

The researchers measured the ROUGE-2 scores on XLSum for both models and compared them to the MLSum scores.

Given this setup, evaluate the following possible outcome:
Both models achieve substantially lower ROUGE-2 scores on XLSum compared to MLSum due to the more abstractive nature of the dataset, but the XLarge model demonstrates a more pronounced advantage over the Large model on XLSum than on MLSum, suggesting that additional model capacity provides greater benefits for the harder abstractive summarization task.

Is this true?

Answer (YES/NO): YES